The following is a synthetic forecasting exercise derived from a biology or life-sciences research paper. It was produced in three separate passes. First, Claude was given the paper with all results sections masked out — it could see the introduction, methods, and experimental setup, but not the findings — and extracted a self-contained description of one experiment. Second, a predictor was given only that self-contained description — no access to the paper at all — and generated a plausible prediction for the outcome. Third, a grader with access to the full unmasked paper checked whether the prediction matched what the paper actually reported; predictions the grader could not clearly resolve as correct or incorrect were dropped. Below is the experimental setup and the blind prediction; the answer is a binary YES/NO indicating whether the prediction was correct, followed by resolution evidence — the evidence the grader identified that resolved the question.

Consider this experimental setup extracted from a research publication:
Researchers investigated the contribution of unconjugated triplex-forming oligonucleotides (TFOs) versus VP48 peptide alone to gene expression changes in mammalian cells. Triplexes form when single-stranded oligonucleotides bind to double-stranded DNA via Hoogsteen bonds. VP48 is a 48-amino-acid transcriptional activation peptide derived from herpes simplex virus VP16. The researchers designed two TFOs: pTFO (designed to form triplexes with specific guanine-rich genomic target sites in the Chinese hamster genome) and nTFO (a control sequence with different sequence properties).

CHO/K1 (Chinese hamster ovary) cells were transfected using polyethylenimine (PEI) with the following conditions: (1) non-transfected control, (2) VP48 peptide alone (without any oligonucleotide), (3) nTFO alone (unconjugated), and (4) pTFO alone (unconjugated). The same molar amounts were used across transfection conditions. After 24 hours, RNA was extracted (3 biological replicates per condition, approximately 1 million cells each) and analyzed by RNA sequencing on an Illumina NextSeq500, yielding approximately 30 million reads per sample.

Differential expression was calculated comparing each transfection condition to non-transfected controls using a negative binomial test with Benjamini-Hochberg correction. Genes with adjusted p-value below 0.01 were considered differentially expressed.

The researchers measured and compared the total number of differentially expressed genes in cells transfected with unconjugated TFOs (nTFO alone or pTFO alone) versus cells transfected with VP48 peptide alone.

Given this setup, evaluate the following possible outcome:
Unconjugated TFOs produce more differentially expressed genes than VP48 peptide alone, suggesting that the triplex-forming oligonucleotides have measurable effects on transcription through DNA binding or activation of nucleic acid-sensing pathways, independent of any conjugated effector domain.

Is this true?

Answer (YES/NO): YES